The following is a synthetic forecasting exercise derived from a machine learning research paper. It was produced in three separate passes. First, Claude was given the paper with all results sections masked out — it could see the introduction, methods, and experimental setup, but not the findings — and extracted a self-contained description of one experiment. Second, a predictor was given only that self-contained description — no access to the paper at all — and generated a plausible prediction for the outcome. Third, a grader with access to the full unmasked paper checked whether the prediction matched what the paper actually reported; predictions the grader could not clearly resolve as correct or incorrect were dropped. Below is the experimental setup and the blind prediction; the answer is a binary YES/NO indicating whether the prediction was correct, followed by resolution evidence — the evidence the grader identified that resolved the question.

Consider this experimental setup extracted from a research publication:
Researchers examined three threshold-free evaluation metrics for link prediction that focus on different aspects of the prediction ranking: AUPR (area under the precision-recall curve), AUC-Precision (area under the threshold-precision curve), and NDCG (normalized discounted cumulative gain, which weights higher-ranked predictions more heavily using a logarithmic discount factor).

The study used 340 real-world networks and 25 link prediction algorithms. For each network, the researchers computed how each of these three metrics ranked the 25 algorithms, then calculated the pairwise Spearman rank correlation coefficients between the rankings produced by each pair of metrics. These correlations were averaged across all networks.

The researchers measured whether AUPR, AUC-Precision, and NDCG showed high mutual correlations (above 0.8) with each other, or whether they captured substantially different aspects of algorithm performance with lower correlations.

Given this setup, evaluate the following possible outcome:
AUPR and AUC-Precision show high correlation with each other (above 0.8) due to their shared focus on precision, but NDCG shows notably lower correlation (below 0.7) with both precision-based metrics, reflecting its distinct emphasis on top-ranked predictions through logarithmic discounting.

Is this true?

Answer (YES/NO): NO